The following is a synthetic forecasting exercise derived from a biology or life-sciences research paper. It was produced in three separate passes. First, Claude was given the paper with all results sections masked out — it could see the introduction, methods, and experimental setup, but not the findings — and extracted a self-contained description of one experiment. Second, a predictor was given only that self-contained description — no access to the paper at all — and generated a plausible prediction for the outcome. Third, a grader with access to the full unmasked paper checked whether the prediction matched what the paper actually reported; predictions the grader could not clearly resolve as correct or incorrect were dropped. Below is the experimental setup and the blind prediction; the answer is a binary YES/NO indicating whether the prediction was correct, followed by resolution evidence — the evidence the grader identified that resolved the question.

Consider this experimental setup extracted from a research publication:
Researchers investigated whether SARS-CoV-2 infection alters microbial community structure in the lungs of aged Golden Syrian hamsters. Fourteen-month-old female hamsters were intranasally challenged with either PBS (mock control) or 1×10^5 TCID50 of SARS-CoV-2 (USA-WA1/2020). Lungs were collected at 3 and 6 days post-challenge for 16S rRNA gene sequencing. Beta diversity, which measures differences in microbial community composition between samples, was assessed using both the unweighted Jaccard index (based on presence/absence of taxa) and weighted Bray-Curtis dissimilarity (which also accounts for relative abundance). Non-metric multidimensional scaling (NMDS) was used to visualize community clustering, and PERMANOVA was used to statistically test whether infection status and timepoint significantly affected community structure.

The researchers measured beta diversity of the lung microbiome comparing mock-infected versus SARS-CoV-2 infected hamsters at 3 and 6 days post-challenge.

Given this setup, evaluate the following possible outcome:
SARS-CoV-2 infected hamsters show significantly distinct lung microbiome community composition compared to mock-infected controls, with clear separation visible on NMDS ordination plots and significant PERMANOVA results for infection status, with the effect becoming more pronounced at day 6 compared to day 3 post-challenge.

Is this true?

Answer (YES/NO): NO